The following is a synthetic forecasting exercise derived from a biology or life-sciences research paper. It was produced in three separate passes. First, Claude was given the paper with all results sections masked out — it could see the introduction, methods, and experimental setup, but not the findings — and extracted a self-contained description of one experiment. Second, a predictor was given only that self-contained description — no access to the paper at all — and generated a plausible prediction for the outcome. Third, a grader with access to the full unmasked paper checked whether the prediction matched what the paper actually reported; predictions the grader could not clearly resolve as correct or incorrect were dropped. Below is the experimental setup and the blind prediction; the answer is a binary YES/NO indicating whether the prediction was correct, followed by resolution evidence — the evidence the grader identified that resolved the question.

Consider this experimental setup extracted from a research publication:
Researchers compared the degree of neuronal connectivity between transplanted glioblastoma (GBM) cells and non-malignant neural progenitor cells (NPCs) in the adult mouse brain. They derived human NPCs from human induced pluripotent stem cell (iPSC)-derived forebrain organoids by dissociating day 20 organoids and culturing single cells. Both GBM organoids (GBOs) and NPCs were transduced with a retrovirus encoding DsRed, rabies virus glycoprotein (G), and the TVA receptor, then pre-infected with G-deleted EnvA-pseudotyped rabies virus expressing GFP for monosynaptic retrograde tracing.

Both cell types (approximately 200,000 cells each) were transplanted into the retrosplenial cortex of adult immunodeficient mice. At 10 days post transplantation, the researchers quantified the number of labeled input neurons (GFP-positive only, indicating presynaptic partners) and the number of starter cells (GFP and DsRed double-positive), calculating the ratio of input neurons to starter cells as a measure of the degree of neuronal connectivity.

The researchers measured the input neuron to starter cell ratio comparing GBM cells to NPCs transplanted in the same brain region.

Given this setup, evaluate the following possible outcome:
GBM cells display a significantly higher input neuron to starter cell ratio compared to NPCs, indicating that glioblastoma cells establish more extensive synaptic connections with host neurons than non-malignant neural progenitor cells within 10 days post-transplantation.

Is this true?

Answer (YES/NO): YES